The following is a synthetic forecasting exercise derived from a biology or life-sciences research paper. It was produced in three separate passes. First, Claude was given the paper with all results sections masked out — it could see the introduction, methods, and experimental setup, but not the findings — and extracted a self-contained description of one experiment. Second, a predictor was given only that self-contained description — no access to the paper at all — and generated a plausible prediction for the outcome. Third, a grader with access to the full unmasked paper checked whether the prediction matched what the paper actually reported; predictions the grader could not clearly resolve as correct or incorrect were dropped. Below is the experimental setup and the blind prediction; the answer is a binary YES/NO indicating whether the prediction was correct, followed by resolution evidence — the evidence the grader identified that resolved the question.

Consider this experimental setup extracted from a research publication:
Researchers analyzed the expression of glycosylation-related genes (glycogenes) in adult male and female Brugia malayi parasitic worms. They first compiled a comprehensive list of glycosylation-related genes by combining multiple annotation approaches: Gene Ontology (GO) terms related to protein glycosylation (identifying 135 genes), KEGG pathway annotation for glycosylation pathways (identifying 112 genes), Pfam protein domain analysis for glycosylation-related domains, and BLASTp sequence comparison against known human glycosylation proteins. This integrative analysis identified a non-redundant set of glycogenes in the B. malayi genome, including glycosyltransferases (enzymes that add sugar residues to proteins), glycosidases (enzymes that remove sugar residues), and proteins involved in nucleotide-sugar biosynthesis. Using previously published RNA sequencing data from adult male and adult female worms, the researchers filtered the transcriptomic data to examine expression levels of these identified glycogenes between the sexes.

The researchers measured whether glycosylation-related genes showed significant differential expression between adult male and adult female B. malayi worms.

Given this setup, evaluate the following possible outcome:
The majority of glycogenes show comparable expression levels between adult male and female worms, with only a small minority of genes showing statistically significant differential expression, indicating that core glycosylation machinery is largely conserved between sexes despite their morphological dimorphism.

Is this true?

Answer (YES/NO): NO